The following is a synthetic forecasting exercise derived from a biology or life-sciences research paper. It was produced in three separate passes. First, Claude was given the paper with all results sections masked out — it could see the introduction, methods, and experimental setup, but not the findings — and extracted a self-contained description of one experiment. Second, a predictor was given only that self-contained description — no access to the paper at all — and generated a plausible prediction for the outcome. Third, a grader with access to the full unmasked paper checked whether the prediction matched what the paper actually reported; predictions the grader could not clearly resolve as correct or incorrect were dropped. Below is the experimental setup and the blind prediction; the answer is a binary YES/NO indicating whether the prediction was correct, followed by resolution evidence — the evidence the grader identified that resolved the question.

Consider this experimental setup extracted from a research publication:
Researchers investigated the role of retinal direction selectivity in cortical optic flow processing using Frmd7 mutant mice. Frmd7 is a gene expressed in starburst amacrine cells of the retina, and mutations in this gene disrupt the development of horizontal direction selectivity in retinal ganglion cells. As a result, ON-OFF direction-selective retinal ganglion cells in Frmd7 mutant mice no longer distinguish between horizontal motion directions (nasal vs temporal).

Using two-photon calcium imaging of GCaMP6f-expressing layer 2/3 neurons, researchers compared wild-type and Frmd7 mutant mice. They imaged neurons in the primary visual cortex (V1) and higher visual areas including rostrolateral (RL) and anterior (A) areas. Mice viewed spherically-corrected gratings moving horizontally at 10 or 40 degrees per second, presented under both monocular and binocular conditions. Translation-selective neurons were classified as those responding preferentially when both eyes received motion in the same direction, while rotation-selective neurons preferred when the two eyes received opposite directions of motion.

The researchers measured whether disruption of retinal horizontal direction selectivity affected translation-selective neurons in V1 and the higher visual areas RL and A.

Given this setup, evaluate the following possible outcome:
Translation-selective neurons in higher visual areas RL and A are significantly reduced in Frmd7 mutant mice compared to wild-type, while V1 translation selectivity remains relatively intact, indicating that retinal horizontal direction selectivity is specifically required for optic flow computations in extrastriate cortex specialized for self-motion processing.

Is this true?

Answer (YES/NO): NO